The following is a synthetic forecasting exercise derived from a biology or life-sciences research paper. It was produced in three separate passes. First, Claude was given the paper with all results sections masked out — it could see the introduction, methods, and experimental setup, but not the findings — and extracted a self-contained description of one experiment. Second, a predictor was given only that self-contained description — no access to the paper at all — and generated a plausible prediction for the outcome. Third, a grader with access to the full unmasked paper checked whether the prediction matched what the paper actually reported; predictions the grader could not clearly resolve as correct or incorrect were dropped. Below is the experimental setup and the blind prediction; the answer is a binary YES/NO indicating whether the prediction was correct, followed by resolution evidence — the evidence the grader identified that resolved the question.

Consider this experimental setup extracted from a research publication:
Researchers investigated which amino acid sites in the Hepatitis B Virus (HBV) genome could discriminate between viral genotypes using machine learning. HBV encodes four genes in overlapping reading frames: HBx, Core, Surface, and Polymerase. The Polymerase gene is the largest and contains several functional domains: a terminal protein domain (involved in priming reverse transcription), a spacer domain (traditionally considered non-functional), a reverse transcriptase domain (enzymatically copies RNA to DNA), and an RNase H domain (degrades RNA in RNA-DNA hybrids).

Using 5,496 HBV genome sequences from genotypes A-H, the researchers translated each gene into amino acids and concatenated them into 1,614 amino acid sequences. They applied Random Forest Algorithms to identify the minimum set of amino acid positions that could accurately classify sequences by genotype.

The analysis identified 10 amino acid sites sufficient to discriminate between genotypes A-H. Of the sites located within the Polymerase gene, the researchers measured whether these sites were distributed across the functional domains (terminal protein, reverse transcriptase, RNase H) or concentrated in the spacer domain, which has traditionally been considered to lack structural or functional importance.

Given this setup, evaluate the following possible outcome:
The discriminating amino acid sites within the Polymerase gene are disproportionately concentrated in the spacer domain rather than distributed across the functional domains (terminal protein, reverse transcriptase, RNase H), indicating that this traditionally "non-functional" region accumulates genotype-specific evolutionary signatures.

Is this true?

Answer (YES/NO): YES